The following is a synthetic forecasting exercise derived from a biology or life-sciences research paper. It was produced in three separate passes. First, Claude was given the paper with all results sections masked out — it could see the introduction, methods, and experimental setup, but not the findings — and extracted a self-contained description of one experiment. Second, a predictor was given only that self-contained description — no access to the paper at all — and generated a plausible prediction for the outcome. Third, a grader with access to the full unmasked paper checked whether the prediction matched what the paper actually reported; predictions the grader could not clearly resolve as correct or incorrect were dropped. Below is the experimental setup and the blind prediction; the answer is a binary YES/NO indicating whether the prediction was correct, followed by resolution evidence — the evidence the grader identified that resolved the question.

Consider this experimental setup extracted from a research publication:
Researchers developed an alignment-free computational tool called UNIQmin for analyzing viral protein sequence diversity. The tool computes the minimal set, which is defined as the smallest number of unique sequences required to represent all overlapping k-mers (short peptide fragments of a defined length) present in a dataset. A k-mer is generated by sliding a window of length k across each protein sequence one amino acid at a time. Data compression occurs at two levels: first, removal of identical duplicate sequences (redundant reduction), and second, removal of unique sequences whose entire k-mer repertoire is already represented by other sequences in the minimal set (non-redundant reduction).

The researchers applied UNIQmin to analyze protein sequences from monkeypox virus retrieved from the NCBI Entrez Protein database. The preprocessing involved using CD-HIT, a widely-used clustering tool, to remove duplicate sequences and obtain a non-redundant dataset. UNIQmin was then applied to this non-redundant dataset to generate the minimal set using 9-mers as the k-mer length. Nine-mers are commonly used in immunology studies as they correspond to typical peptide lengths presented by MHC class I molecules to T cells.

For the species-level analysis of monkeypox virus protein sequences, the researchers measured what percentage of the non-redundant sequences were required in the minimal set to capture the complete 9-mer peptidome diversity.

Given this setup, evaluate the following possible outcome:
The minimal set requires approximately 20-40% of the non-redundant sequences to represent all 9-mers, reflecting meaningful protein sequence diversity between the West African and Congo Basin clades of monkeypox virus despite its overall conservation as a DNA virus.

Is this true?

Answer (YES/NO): NO